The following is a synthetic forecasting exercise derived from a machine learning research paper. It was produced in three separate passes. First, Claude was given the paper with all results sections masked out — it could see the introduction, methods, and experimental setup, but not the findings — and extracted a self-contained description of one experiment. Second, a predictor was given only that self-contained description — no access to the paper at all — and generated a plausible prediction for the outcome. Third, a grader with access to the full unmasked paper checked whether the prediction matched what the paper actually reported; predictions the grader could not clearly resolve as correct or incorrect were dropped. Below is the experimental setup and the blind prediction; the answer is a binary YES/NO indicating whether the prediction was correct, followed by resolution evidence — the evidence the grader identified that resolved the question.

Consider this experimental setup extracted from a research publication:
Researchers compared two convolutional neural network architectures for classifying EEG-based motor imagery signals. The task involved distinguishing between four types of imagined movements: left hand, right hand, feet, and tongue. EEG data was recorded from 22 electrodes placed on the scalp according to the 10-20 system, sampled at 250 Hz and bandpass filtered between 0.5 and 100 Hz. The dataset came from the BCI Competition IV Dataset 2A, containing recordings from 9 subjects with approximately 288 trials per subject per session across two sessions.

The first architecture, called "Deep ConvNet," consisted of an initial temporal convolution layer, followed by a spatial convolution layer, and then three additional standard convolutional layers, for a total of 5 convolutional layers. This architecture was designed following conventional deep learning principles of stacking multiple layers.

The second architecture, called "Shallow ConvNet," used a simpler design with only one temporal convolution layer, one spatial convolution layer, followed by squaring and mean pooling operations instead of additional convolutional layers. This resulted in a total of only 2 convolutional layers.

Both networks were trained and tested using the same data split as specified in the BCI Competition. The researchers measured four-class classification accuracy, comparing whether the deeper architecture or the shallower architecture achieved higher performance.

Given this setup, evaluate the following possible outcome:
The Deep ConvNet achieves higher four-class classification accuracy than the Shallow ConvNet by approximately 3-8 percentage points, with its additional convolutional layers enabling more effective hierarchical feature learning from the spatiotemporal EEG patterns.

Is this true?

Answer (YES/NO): NO